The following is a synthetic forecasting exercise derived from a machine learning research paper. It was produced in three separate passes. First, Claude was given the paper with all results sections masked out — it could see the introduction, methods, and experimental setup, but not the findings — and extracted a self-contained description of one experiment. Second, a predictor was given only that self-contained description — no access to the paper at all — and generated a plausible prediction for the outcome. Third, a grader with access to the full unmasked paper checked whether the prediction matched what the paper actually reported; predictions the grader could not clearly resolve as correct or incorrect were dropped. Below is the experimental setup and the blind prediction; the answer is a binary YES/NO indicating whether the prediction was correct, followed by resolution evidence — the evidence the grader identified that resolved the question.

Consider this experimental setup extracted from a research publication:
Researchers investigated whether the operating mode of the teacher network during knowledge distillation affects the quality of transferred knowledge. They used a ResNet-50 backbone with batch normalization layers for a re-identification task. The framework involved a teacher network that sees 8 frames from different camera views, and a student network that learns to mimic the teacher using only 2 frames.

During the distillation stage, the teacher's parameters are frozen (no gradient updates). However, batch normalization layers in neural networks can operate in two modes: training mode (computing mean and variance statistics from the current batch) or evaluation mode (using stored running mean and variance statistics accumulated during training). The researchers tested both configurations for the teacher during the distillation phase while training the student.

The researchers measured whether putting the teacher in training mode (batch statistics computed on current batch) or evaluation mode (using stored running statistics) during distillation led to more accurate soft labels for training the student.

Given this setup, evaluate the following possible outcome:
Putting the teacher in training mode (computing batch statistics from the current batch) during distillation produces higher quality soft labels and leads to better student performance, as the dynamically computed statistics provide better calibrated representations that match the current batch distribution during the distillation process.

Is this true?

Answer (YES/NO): YES